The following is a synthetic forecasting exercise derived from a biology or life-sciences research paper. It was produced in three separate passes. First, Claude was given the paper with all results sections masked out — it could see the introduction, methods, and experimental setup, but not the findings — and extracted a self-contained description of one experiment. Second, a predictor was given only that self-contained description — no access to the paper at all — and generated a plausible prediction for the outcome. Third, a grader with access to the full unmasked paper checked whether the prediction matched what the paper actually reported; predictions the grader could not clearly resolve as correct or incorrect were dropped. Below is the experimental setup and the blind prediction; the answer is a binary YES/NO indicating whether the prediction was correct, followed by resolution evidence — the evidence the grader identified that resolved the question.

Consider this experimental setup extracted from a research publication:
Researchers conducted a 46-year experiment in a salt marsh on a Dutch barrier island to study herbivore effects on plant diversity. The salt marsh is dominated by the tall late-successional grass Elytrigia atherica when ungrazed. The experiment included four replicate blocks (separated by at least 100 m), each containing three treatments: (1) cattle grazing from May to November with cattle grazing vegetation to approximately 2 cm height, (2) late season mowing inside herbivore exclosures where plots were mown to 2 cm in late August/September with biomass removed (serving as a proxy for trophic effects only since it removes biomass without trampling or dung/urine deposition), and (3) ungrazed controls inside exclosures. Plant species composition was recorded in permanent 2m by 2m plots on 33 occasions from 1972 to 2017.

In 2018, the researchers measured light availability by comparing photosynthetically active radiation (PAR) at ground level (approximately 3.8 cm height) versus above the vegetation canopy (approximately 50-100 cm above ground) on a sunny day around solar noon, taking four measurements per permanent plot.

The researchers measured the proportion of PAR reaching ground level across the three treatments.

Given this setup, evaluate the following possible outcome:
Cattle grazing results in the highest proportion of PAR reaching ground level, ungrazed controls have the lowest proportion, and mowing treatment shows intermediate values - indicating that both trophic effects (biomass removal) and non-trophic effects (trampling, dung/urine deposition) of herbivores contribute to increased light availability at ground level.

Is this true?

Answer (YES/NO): YES